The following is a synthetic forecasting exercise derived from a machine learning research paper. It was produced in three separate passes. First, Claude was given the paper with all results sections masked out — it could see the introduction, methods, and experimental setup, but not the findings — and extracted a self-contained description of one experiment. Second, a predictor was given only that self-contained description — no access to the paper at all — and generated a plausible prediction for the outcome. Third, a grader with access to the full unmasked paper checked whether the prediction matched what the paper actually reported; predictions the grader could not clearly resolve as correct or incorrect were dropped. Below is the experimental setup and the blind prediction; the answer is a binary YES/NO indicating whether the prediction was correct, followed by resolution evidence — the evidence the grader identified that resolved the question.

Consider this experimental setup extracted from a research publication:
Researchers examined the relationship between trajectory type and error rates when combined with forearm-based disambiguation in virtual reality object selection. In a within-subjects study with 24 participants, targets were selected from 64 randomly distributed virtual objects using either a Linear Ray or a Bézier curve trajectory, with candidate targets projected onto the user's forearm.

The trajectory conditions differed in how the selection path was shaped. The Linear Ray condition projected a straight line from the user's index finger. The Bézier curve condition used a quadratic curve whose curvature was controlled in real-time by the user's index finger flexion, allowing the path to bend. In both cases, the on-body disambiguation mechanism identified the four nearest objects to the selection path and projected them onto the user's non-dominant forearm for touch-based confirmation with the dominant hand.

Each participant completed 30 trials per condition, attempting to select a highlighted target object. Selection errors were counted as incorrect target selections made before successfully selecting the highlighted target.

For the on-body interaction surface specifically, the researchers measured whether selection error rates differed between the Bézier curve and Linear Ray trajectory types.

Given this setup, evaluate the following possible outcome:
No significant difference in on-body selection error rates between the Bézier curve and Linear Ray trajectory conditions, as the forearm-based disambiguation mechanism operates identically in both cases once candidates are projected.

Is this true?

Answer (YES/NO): YES